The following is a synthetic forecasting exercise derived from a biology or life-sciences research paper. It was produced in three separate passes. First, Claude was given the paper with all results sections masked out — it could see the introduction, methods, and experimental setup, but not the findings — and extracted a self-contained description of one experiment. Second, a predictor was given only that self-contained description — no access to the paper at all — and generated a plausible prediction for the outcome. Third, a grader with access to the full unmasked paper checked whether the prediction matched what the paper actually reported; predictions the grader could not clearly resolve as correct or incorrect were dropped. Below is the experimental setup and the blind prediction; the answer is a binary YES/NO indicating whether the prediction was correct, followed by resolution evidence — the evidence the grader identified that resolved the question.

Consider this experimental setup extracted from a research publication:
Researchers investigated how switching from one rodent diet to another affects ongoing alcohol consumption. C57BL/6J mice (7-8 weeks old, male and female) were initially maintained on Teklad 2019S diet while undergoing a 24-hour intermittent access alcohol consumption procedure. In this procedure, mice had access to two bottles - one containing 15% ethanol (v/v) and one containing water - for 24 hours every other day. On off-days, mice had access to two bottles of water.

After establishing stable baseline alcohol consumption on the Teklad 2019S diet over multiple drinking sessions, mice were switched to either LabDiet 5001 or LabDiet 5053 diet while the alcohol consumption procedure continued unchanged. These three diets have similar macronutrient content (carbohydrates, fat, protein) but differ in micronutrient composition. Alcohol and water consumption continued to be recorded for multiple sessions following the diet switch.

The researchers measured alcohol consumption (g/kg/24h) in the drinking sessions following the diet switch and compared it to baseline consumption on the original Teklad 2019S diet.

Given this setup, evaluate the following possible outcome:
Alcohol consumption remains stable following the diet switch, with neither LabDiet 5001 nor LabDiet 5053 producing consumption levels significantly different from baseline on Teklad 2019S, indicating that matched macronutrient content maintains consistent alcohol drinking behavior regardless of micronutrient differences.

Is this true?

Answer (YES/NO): NO